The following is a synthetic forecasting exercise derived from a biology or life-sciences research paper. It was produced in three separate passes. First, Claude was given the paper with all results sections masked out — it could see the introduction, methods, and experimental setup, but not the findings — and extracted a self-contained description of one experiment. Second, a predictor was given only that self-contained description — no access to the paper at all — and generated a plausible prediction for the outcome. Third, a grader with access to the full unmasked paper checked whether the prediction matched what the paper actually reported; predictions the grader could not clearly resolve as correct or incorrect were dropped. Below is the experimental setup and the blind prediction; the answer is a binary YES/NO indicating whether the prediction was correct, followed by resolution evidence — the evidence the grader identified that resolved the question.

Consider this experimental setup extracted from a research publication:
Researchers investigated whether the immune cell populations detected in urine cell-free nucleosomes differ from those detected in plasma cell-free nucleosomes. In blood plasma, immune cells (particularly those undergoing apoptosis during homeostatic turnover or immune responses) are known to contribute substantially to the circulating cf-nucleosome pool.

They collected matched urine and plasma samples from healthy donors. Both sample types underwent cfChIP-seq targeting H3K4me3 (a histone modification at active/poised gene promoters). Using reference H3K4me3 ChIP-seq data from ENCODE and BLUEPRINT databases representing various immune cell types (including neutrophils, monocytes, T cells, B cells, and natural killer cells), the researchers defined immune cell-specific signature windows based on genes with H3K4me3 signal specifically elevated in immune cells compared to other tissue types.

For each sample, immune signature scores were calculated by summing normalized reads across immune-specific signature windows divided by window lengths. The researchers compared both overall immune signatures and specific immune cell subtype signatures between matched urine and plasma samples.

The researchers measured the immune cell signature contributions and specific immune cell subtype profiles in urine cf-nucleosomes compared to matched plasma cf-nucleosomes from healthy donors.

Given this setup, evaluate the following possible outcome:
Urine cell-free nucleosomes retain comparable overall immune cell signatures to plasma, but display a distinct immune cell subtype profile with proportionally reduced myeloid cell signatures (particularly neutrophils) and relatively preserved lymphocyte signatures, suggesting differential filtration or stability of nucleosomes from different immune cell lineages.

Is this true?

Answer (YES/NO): NO